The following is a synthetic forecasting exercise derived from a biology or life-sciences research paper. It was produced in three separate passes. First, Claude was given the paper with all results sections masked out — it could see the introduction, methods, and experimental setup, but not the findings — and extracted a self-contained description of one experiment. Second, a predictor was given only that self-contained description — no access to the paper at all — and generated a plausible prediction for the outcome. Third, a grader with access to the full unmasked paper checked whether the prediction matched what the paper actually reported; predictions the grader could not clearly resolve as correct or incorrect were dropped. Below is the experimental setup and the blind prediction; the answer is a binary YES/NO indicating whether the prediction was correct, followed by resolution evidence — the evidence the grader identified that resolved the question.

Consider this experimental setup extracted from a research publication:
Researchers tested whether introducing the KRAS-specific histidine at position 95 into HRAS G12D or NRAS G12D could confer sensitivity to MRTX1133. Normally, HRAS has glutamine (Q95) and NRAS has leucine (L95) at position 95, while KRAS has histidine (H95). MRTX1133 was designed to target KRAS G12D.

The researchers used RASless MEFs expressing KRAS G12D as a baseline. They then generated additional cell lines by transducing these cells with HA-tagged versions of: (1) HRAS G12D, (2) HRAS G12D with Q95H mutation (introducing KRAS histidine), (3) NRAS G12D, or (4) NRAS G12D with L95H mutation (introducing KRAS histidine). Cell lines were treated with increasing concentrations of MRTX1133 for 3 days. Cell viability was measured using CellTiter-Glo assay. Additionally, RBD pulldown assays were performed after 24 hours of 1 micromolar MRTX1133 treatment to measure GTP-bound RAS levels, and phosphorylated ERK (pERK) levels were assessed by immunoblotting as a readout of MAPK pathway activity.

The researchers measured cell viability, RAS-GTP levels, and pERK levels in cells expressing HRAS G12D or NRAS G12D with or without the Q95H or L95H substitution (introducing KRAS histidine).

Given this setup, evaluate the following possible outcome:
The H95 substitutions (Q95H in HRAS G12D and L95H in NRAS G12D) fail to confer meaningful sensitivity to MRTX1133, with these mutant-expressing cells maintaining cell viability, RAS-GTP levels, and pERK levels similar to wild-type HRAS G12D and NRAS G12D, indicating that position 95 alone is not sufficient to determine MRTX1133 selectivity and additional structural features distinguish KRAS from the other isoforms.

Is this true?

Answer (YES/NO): NO